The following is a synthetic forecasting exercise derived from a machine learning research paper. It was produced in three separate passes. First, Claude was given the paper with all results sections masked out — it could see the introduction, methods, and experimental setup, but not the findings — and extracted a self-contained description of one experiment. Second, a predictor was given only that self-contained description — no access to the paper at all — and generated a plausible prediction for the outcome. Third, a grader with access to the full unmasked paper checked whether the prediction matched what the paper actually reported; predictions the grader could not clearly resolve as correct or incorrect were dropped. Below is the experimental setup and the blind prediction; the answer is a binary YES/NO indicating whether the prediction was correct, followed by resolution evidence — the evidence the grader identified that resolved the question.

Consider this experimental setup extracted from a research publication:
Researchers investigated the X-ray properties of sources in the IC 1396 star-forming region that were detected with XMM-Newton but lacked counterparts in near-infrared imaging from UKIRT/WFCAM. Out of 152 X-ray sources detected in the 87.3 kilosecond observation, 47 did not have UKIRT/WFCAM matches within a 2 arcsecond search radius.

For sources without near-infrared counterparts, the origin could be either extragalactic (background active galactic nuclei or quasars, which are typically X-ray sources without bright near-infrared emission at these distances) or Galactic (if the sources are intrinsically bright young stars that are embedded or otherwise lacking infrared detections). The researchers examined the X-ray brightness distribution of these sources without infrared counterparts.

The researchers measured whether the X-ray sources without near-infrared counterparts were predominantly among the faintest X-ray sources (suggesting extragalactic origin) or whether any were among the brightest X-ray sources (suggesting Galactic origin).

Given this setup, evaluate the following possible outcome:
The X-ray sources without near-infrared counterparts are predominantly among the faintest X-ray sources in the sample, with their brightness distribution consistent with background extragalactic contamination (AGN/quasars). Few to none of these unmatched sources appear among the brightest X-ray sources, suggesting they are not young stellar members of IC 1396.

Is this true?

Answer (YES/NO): NO